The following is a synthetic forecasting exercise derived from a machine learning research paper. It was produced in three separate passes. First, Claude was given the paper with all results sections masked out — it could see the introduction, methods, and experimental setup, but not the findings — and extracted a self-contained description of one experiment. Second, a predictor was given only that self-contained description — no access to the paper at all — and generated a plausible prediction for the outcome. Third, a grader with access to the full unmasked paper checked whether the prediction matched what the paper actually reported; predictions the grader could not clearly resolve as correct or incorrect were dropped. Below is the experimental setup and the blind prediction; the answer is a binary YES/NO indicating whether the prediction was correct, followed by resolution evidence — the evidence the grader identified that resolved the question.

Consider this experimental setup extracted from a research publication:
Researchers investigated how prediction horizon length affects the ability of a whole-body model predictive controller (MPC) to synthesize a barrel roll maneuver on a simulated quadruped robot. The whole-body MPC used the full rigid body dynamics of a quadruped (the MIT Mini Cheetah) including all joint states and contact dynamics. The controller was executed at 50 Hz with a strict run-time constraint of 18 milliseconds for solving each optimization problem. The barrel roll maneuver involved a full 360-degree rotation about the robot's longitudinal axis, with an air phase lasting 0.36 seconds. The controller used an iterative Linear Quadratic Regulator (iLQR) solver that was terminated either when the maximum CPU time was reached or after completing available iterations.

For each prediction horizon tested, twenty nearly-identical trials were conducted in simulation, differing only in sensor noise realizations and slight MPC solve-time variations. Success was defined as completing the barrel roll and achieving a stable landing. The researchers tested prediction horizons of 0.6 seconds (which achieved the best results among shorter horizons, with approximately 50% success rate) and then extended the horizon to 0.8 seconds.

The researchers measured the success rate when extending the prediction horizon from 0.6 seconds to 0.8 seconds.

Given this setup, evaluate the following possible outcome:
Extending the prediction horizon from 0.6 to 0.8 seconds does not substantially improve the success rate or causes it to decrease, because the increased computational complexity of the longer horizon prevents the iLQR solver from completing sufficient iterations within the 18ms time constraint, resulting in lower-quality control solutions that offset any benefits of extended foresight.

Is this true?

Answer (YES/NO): YES